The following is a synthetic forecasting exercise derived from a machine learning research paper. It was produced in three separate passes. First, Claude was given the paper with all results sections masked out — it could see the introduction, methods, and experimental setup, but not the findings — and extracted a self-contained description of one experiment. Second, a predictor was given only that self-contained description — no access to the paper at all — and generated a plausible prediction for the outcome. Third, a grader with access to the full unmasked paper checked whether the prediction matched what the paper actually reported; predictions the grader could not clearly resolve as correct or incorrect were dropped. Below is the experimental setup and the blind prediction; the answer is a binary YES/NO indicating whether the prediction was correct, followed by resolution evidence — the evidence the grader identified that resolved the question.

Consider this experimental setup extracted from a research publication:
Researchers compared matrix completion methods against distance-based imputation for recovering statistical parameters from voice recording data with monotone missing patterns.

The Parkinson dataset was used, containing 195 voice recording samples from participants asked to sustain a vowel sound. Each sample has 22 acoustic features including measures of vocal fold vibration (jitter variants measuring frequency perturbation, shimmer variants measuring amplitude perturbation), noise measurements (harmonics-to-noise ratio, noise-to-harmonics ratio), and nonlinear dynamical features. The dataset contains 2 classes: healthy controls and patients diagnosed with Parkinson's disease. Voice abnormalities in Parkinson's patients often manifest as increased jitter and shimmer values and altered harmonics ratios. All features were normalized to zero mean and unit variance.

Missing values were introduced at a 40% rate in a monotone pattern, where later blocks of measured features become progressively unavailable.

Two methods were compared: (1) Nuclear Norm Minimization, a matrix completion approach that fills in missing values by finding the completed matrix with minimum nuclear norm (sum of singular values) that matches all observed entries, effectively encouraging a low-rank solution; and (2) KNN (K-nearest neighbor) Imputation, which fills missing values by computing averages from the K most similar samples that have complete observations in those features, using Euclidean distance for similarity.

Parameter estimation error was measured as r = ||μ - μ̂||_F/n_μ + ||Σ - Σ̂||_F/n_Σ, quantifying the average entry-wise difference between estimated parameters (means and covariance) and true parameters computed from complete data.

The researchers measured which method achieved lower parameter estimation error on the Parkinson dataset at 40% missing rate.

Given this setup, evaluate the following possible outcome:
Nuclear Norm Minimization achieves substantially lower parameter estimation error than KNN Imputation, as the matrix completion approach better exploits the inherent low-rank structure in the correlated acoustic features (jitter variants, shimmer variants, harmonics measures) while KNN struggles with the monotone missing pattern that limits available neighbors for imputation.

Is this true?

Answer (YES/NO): NO